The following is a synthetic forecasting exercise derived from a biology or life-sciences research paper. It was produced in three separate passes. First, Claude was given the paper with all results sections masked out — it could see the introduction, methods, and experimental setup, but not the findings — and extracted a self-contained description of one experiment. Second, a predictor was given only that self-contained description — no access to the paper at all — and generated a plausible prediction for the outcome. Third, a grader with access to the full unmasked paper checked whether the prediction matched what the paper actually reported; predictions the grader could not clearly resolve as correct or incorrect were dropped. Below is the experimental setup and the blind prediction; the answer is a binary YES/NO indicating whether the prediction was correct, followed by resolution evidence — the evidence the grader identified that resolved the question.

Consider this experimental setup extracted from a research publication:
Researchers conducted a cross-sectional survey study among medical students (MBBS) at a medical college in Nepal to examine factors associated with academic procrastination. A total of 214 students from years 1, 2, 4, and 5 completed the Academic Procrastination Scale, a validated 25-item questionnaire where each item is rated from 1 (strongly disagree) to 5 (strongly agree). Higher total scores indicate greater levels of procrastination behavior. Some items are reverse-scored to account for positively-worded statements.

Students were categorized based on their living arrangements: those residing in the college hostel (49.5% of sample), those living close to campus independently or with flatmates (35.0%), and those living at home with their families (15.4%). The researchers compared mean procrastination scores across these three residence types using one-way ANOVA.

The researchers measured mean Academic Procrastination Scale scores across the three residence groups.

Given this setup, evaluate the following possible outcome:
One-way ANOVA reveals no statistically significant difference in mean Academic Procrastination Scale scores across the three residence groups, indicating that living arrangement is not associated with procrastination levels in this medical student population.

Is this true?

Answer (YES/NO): NO